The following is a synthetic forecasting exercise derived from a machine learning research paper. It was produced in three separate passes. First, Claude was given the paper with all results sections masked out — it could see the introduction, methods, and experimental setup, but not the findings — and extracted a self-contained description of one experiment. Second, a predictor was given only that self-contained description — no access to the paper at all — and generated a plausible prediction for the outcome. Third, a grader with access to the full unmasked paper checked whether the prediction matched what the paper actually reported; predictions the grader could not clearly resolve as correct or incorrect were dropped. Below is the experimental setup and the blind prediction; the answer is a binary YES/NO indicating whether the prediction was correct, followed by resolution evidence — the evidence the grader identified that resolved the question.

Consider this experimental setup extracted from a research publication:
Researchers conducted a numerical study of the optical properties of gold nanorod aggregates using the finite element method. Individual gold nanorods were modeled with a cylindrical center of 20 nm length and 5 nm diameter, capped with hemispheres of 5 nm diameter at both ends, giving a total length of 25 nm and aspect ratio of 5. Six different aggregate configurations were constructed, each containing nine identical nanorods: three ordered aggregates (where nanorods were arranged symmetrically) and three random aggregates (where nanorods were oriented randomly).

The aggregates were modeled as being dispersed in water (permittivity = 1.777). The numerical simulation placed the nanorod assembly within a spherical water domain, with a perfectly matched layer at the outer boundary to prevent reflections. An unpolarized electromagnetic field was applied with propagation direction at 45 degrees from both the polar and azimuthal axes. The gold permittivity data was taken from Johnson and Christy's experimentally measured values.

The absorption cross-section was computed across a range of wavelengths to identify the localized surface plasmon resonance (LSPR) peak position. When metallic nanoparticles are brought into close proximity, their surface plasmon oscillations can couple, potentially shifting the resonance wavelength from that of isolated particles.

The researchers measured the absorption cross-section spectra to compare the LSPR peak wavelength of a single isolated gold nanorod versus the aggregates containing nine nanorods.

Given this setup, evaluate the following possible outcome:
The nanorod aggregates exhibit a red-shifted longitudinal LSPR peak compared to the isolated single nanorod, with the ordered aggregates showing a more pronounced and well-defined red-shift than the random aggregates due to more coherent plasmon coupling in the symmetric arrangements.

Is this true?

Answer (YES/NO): NO